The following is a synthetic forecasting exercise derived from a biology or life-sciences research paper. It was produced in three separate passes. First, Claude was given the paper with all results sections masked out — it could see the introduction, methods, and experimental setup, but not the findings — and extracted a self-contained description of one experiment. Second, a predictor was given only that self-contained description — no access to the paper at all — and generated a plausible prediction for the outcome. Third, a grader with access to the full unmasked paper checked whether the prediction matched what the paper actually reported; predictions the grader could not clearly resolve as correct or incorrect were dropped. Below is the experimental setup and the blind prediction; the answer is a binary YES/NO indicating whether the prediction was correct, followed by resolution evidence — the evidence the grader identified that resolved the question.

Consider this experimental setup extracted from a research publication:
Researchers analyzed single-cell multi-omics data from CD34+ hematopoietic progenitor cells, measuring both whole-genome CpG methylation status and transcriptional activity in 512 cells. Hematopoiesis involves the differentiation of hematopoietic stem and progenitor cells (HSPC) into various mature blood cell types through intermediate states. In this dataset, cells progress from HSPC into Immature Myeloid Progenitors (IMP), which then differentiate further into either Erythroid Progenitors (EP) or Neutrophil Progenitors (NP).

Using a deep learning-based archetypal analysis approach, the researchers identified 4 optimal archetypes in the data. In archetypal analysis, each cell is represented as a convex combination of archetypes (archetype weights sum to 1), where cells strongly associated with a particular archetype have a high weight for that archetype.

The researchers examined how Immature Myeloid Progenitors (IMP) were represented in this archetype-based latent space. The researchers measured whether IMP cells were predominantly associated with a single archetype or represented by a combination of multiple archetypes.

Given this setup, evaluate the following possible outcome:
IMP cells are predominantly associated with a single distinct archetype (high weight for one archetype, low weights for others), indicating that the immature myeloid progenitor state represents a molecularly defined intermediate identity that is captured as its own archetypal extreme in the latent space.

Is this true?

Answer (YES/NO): NO